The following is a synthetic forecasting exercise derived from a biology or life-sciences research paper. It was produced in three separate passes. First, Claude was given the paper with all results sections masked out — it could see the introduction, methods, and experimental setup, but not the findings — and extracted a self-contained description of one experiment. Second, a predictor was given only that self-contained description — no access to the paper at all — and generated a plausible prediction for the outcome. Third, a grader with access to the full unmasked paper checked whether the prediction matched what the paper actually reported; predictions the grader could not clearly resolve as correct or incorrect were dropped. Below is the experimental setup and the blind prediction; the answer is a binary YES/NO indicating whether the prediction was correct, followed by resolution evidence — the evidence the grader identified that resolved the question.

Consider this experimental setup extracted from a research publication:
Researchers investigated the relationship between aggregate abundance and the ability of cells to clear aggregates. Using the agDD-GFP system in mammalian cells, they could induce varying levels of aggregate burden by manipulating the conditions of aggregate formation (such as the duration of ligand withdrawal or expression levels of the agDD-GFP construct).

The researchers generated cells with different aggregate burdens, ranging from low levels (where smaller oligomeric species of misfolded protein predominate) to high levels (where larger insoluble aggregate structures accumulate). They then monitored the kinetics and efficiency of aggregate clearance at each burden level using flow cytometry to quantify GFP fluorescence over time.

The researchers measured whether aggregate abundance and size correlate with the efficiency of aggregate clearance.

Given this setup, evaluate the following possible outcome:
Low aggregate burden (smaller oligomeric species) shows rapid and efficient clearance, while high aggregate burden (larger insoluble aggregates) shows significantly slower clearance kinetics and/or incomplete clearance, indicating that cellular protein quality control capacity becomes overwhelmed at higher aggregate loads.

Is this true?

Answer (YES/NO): YES